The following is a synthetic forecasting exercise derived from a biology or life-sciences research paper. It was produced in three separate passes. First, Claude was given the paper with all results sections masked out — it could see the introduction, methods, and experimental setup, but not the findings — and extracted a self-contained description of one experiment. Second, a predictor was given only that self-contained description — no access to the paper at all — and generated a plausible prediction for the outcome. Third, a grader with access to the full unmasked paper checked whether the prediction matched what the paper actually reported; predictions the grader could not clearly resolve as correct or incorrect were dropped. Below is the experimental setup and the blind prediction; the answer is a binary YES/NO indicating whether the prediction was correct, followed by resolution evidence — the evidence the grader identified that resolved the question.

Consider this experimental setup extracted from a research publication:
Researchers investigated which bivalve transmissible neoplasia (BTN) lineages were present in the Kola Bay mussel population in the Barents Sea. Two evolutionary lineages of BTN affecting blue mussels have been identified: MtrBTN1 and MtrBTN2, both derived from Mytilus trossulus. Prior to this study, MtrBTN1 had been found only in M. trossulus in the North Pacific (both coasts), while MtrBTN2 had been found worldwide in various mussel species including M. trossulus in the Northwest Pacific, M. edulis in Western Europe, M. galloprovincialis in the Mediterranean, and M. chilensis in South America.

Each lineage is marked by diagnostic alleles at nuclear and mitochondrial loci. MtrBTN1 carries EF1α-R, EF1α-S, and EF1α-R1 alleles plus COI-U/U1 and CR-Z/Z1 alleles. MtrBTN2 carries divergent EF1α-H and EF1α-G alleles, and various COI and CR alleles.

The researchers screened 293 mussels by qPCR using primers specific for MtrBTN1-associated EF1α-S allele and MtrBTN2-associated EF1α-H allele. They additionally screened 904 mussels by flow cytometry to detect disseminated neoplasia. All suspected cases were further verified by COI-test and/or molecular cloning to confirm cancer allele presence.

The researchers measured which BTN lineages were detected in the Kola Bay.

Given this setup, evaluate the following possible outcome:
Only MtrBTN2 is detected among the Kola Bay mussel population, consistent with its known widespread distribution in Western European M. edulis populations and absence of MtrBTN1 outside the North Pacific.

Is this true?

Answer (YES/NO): NO